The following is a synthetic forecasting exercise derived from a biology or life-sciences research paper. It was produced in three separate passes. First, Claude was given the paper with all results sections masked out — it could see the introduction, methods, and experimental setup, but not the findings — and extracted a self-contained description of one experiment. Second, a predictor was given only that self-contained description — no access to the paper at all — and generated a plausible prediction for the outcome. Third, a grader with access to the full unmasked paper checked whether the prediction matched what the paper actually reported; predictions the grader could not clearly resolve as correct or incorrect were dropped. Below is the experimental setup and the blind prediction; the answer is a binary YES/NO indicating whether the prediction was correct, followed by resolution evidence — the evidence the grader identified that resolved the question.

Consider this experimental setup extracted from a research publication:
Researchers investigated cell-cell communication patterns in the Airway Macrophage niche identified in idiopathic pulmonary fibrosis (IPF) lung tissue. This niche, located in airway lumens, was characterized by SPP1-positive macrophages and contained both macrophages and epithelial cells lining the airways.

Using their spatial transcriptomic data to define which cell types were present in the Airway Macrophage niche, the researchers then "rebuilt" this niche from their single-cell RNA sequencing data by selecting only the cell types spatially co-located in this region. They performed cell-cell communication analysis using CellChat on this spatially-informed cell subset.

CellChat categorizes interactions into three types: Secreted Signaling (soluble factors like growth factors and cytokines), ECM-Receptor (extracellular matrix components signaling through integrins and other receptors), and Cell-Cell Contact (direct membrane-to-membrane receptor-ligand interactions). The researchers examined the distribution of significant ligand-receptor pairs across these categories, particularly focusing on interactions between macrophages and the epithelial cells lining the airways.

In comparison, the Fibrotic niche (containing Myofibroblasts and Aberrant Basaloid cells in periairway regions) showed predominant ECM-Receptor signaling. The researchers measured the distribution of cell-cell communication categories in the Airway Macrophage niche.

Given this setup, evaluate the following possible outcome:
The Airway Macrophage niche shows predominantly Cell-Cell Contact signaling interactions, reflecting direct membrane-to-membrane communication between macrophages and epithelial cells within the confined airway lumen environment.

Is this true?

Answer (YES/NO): YES